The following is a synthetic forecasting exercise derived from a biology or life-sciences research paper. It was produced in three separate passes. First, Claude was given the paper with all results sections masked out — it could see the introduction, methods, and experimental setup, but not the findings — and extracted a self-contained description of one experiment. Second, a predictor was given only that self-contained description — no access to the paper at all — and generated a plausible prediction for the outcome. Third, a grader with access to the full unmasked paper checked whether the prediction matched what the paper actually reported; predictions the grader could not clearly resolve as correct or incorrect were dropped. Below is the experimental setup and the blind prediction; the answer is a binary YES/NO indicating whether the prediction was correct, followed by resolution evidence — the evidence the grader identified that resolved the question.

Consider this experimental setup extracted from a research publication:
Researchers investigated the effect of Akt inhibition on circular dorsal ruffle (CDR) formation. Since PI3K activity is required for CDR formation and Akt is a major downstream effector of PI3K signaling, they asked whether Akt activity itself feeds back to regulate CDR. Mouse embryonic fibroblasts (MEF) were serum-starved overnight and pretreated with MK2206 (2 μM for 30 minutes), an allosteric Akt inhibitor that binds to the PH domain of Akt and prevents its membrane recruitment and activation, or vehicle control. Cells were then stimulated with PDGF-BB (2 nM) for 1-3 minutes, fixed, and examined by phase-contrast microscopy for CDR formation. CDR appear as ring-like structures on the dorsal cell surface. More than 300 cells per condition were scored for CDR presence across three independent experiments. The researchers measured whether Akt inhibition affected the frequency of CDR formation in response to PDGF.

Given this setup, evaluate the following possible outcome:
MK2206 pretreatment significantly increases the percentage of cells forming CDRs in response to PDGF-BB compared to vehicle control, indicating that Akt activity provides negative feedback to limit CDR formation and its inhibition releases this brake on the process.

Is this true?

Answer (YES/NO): NO